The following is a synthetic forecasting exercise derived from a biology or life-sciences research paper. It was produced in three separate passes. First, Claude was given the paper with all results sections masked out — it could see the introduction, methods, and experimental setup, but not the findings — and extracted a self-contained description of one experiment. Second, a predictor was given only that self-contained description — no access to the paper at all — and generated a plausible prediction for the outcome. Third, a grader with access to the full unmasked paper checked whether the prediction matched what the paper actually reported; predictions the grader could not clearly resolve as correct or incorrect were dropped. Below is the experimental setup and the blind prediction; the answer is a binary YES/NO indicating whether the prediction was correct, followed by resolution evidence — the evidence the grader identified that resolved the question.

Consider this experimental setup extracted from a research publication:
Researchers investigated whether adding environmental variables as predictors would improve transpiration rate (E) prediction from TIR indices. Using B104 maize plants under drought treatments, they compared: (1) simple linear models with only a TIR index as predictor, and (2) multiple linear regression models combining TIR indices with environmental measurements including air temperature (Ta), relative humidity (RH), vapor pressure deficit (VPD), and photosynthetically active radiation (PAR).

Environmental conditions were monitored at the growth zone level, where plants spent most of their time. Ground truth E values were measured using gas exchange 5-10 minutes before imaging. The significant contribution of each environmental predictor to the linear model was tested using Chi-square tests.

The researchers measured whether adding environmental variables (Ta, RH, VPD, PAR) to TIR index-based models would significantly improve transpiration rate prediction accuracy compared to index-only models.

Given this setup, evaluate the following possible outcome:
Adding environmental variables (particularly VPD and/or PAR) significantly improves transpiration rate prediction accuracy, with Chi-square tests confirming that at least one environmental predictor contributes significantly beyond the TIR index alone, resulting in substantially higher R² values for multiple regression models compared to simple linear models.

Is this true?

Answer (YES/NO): YES